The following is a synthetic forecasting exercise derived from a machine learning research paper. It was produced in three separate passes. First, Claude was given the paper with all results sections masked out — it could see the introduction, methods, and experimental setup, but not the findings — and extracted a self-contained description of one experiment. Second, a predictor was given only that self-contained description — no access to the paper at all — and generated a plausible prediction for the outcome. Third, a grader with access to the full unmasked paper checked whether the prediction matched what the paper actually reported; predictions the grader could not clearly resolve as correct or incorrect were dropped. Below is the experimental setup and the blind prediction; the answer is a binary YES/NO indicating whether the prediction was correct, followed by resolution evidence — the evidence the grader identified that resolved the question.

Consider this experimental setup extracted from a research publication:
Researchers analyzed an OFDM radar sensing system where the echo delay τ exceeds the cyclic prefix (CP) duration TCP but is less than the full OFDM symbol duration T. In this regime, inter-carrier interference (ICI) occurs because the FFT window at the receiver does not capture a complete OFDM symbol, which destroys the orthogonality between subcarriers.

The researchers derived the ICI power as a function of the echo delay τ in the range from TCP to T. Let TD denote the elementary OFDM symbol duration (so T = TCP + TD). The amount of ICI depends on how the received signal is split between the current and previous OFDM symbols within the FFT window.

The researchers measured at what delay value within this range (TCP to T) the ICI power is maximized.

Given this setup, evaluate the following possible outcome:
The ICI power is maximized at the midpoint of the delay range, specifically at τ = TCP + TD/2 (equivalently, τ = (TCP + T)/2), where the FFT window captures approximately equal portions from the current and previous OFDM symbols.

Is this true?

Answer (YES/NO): YES